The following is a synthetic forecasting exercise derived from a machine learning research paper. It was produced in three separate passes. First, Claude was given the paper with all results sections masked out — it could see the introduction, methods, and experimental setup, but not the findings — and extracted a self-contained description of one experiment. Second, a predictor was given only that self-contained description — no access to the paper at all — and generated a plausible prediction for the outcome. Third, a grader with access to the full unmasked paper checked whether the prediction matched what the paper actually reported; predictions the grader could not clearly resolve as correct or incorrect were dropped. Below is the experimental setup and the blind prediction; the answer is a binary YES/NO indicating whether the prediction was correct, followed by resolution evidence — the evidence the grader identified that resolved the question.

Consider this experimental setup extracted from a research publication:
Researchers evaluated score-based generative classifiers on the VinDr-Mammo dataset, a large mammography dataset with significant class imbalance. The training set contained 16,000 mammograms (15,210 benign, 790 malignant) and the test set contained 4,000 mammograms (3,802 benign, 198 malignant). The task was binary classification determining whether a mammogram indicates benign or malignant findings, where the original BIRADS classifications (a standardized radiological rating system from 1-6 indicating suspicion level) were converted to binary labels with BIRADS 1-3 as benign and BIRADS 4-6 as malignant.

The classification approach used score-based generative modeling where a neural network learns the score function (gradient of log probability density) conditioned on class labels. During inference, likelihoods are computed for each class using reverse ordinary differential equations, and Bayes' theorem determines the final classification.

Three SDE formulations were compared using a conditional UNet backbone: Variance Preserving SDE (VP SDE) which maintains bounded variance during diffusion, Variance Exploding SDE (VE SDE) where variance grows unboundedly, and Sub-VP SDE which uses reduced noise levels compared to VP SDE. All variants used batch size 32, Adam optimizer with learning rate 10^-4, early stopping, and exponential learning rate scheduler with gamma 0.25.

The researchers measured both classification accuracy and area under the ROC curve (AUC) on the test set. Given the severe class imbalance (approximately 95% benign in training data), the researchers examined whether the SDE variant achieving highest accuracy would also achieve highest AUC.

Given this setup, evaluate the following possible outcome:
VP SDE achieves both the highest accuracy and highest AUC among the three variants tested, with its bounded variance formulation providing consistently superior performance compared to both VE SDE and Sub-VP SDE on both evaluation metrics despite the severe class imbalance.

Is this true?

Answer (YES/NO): NO